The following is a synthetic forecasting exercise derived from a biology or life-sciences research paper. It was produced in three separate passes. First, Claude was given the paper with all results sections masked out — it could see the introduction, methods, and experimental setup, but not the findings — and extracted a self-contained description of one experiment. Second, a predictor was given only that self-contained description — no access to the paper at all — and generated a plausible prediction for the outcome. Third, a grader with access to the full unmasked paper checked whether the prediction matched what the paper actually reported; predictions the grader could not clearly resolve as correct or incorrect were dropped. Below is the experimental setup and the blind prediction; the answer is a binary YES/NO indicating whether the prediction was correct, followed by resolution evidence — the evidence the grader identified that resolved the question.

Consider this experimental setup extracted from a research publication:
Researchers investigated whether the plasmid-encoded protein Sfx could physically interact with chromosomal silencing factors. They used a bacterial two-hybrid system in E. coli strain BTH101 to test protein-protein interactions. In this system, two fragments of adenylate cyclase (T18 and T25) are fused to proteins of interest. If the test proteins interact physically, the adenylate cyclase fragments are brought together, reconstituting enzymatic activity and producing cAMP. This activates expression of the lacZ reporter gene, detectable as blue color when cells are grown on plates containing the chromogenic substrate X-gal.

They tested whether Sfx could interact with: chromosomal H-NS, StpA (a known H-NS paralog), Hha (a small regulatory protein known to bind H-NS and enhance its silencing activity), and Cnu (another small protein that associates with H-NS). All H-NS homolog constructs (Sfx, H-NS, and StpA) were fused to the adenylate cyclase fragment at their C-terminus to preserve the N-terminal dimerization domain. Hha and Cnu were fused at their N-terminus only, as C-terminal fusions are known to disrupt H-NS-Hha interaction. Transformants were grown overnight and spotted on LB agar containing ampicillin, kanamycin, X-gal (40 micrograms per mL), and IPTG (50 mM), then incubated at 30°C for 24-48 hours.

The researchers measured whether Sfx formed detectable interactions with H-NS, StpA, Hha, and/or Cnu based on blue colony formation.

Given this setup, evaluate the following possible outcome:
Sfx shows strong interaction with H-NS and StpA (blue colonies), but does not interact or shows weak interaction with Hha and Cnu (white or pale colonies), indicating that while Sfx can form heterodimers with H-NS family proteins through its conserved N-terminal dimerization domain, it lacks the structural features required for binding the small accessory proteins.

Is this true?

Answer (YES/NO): NO